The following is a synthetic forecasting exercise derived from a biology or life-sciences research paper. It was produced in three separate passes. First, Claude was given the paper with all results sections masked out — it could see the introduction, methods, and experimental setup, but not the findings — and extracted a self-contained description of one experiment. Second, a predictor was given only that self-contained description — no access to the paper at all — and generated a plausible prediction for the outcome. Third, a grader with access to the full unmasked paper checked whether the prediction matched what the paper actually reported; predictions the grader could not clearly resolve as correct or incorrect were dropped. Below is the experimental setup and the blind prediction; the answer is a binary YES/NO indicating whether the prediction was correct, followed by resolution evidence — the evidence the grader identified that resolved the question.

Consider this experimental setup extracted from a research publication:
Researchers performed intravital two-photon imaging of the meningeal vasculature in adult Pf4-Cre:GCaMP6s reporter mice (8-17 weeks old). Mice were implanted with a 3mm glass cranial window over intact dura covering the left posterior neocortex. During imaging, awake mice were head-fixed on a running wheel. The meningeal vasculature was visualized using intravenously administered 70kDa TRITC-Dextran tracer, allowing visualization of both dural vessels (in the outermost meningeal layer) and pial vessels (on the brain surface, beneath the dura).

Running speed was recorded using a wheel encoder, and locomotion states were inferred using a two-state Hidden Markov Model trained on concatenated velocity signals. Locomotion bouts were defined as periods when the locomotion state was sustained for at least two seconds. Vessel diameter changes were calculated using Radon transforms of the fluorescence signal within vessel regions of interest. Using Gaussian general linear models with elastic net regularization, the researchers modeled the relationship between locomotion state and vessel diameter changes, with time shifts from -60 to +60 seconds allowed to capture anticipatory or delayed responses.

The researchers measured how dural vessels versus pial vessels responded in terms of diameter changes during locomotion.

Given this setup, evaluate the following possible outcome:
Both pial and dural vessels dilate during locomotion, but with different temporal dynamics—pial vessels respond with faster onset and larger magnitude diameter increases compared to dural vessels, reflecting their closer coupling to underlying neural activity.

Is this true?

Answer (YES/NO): NO